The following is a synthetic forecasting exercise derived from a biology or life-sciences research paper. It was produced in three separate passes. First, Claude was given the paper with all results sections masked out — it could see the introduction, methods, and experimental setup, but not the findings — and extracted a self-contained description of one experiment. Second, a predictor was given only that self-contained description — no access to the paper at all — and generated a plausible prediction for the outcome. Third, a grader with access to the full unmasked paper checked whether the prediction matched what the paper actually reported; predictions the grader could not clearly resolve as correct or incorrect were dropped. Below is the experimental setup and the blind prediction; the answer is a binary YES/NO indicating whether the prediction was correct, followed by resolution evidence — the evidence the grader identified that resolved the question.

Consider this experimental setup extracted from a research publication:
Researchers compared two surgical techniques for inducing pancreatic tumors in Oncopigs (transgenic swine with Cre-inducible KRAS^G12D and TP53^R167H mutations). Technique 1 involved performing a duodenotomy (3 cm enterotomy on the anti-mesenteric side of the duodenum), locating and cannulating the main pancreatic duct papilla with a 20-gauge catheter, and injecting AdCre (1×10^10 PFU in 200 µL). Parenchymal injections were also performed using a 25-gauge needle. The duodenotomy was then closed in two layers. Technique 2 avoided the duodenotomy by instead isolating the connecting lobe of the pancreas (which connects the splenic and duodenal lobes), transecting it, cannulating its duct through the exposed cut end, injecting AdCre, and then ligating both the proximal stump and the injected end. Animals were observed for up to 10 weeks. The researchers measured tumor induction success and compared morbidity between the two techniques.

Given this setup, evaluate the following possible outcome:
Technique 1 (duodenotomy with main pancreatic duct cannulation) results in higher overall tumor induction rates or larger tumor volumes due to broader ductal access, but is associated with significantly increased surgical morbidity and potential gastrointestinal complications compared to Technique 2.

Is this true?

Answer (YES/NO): NO